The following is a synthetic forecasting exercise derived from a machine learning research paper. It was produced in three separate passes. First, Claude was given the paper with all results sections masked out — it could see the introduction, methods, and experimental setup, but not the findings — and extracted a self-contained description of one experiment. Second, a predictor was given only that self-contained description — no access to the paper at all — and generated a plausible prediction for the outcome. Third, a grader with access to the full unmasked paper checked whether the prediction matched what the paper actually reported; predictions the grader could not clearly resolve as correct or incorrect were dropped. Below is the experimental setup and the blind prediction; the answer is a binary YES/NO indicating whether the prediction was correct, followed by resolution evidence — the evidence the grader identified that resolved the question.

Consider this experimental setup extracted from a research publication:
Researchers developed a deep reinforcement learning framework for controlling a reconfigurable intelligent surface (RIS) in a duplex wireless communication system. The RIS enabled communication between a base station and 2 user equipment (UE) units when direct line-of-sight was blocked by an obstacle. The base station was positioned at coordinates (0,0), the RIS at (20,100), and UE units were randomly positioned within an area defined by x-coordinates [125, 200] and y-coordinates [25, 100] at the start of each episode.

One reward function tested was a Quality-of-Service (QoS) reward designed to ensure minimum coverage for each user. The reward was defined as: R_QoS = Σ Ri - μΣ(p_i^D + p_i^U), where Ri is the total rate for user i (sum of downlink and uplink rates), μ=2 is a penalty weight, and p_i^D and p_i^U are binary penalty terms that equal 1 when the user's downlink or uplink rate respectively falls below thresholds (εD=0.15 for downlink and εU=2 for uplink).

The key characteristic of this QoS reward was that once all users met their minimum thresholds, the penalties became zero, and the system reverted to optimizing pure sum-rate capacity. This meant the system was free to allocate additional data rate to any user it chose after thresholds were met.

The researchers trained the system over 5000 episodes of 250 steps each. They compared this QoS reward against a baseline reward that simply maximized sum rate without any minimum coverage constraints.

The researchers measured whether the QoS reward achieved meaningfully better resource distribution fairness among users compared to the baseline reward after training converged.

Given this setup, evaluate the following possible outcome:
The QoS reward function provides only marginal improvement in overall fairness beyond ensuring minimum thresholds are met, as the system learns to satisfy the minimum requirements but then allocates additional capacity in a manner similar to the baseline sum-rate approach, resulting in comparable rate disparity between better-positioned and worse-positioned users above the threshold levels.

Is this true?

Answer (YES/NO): NO